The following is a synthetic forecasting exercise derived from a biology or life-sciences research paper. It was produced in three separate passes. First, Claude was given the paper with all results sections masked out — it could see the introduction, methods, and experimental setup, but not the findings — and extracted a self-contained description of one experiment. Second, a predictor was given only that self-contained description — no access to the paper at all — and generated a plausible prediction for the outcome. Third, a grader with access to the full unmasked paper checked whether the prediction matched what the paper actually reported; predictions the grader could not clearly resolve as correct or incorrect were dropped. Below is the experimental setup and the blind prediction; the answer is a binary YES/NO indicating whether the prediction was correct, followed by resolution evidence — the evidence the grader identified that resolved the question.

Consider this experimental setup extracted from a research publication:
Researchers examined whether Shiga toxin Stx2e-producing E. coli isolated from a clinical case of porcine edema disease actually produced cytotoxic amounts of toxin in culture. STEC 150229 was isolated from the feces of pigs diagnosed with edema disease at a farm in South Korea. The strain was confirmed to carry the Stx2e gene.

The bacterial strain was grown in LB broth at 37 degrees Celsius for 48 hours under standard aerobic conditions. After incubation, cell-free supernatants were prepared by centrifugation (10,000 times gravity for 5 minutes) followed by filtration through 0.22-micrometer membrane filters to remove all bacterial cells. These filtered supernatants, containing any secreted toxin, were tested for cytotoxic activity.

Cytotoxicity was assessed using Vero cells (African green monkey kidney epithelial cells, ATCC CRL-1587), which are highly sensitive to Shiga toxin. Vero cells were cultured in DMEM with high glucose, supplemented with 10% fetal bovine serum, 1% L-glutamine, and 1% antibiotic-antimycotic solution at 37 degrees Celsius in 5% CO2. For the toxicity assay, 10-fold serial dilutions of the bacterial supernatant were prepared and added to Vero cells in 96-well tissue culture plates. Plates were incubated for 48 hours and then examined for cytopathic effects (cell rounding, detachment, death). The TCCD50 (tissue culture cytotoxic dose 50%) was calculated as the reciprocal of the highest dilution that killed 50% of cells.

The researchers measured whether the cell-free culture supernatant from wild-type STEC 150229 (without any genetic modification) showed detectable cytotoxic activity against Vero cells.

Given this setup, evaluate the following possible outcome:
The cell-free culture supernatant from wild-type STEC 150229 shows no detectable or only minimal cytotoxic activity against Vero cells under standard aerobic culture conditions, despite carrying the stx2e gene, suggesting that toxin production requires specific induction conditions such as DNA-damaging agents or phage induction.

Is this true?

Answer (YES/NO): NO